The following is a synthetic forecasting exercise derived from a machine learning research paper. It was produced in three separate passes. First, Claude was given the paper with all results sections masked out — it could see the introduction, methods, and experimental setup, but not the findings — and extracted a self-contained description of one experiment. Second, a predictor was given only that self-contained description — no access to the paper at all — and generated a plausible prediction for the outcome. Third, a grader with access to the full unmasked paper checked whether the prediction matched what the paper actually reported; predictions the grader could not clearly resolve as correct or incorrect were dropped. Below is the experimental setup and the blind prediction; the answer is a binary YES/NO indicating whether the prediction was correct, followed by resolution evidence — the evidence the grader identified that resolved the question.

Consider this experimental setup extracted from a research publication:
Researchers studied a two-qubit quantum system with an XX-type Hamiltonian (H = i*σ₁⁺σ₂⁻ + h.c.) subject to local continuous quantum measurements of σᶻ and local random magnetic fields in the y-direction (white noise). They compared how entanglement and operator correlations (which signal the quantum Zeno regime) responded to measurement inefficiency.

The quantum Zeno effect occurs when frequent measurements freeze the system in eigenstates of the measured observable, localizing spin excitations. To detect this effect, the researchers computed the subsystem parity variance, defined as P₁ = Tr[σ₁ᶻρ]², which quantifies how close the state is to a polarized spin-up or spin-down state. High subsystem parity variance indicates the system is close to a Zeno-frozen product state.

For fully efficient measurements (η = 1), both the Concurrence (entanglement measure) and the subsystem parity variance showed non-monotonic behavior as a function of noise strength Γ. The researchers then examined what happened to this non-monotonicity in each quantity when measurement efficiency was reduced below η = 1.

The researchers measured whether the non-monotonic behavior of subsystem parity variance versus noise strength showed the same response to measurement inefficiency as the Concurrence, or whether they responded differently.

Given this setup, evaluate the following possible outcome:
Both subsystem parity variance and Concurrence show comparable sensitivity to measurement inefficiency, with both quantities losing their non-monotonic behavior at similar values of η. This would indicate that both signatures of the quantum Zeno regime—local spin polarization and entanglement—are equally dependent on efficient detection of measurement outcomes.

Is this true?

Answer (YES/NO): NO